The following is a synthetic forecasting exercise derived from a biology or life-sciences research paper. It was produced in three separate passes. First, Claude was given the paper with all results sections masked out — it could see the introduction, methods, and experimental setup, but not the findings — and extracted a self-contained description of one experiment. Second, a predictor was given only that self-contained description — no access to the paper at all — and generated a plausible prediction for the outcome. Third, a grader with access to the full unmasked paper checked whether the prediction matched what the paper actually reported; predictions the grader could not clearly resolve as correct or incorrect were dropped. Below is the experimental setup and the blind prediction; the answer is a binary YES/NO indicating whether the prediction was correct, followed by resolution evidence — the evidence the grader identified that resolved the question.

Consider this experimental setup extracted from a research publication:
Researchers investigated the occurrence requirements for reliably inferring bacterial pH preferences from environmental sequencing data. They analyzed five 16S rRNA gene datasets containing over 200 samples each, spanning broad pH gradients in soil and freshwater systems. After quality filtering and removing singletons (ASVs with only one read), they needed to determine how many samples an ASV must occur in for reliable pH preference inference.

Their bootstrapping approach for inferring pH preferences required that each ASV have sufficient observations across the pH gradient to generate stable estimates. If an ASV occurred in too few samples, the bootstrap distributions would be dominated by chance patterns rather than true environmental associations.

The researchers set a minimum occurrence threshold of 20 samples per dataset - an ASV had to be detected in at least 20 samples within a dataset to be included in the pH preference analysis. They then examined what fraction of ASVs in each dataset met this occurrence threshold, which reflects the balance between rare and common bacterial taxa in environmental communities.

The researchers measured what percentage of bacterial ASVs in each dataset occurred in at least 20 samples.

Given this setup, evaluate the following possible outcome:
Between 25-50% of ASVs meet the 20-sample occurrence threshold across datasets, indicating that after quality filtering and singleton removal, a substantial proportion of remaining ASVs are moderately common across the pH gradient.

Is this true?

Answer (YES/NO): NO